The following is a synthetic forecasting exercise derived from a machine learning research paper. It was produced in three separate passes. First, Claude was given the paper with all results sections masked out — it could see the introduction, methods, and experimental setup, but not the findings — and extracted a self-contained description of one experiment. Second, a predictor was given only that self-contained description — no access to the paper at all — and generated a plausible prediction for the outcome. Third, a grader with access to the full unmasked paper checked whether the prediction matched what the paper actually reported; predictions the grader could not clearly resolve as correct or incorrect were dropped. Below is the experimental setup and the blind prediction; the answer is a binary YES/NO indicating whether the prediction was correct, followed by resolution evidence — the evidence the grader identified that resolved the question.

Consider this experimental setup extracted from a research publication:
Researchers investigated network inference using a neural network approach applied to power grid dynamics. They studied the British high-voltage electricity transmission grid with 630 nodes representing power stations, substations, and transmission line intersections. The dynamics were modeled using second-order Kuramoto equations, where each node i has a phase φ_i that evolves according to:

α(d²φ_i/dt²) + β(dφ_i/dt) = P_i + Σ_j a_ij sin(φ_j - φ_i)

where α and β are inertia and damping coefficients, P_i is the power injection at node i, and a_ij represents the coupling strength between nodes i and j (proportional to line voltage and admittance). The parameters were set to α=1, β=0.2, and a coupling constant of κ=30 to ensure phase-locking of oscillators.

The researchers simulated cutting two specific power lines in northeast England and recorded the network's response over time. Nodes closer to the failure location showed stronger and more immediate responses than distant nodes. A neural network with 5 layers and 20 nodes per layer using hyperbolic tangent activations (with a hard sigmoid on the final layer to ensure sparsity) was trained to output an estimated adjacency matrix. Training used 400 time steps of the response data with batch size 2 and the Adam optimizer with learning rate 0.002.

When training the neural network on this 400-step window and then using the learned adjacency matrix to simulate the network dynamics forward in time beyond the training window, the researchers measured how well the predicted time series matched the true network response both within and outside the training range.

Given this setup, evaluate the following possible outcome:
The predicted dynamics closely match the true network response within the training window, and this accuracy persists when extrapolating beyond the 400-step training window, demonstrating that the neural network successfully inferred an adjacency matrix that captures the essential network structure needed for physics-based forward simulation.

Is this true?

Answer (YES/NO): NO